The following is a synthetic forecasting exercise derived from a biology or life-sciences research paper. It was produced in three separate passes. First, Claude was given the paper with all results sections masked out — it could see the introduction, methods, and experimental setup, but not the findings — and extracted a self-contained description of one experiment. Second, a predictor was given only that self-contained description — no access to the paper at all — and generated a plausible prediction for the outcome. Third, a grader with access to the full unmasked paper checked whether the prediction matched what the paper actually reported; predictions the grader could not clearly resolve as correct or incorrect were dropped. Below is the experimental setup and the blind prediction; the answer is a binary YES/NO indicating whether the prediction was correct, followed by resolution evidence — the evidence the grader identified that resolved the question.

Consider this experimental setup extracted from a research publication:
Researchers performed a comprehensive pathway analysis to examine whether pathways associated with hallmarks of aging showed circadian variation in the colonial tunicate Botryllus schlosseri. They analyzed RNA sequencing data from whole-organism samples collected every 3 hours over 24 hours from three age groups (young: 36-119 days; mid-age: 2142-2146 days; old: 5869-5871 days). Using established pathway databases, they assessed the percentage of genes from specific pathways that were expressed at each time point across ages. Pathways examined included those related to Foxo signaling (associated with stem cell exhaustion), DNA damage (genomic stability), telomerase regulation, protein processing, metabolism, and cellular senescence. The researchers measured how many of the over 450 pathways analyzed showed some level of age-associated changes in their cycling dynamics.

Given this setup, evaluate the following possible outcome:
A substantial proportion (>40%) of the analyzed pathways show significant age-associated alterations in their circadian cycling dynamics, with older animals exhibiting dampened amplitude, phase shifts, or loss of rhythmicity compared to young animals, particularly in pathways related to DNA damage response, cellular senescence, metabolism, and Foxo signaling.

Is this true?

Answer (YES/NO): NO